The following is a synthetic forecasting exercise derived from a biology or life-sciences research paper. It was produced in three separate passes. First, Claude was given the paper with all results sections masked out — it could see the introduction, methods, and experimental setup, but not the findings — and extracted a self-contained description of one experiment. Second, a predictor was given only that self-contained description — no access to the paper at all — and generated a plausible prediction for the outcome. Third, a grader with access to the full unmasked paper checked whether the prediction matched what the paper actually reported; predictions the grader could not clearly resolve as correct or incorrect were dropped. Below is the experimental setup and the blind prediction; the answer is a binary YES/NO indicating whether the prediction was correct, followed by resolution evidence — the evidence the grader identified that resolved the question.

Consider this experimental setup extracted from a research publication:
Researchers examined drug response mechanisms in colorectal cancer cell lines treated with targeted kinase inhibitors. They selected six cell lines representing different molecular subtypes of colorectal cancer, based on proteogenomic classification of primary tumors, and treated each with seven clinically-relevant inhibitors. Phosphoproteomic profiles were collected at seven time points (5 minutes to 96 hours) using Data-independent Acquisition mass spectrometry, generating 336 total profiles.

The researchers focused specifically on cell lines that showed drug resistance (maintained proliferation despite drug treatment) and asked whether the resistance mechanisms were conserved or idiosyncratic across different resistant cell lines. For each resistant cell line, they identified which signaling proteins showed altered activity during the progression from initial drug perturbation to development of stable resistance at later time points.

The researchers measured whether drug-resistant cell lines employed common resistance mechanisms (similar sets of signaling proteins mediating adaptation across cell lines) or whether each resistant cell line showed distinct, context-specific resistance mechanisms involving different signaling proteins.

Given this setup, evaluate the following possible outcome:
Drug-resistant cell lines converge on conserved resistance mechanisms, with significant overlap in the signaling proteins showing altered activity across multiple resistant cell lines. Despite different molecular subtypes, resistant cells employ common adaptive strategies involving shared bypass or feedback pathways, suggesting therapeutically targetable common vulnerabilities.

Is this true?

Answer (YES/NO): NO